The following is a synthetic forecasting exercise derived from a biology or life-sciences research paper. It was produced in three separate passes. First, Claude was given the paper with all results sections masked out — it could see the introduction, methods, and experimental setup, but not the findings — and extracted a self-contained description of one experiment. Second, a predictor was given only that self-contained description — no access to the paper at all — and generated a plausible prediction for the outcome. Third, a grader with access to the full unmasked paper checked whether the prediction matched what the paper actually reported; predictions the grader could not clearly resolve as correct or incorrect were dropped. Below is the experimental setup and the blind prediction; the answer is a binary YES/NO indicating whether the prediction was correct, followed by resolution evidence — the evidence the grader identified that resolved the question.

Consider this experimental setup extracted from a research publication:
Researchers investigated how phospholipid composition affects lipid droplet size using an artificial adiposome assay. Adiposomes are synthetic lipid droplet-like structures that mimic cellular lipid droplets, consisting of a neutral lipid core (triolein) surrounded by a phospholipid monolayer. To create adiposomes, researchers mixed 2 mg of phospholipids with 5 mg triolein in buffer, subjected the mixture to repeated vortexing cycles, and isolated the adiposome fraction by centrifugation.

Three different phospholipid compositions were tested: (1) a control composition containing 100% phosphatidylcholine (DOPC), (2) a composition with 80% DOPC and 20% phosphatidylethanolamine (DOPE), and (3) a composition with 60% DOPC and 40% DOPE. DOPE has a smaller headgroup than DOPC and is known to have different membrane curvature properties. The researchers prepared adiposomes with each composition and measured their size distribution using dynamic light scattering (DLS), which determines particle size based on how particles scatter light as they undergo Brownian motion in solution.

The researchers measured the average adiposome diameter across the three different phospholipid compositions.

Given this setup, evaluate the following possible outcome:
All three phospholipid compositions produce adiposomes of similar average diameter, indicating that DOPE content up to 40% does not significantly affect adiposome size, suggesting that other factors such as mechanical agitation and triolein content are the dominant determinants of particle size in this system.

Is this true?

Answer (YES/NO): NO